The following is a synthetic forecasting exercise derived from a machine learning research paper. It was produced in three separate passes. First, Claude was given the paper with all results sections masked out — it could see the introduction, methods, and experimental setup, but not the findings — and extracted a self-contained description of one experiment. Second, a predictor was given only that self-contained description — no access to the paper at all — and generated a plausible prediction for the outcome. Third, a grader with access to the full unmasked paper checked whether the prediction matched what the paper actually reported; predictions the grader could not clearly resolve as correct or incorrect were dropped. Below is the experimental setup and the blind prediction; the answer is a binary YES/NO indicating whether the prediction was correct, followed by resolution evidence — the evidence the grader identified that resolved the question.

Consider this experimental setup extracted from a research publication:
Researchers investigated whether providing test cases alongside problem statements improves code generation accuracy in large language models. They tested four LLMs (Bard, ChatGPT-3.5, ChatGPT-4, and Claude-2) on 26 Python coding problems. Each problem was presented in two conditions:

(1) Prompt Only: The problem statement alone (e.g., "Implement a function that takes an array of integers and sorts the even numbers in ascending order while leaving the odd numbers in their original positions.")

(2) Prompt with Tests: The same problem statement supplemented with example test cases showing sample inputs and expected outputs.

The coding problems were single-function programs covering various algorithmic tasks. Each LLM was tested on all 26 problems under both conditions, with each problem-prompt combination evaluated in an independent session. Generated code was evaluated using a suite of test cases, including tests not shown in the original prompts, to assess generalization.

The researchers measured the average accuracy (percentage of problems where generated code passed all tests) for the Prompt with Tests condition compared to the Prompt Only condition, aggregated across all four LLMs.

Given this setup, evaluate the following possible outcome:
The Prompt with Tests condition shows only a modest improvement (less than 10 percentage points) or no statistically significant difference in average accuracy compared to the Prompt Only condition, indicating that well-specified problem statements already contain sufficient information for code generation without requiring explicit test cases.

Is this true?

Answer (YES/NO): YES